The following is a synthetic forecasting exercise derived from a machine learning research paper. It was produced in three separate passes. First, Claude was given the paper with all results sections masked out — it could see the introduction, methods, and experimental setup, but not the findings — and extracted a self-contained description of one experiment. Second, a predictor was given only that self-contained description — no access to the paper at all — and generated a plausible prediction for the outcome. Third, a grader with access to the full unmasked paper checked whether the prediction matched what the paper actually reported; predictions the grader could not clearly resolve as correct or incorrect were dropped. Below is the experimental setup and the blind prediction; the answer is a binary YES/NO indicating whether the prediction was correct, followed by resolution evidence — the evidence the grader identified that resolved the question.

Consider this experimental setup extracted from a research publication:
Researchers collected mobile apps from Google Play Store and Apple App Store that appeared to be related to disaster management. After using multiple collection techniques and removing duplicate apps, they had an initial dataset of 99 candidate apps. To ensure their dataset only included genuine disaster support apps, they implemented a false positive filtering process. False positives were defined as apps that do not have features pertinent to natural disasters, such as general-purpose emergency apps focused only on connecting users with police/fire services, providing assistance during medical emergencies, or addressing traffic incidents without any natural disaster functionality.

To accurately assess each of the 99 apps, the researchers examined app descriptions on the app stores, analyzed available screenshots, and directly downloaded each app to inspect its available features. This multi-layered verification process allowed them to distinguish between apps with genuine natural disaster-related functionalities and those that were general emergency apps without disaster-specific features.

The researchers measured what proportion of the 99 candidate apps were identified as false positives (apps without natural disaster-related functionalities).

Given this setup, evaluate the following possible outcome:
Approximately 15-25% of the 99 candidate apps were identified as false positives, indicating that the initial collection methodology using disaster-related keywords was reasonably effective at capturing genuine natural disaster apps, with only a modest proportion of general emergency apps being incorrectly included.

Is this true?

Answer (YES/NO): NO